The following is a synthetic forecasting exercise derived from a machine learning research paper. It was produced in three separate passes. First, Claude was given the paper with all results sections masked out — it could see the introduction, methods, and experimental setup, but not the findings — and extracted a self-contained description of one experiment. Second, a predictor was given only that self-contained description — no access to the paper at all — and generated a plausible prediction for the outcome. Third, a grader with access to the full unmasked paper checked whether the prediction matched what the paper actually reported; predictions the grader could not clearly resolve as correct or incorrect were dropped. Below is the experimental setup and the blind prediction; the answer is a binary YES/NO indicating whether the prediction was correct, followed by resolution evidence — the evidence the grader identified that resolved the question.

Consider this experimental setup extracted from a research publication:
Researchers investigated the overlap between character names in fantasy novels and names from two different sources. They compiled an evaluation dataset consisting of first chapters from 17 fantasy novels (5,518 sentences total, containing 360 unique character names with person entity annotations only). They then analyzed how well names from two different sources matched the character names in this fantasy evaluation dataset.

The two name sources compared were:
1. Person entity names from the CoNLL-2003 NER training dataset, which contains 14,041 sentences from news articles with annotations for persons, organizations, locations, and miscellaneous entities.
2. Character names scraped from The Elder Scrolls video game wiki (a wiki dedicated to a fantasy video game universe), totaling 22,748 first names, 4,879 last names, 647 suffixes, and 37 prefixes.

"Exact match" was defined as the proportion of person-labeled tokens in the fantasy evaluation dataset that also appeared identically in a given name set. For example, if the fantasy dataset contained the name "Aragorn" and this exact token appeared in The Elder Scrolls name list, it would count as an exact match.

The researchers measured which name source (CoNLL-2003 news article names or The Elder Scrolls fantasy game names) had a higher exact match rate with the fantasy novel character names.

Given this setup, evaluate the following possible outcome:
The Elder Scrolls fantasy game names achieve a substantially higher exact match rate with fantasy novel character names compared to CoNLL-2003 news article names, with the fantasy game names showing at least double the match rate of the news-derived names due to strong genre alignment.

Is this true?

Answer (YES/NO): NO